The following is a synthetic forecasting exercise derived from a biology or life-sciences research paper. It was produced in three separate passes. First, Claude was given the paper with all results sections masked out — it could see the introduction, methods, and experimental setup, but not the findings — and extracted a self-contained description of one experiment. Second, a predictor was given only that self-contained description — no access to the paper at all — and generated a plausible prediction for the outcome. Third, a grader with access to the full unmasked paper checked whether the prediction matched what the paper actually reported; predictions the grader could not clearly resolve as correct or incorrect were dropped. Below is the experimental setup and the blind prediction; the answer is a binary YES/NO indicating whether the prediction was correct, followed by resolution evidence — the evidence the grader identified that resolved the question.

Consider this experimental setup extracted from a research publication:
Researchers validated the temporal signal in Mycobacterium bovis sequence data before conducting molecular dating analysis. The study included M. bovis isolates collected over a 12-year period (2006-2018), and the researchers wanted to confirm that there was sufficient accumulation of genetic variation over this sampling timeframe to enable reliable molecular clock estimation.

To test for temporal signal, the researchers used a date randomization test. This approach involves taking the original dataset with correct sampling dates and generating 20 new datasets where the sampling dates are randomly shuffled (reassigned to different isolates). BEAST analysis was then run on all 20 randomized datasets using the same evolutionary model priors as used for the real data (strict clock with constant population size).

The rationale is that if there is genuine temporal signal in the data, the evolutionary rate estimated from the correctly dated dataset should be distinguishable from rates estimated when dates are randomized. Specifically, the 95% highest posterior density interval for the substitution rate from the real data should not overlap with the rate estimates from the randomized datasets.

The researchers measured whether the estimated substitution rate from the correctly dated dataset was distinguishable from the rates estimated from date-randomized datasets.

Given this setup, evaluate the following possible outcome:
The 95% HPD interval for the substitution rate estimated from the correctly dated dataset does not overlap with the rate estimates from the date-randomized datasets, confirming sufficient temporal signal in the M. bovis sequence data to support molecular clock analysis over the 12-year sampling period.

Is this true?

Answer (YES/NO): YES